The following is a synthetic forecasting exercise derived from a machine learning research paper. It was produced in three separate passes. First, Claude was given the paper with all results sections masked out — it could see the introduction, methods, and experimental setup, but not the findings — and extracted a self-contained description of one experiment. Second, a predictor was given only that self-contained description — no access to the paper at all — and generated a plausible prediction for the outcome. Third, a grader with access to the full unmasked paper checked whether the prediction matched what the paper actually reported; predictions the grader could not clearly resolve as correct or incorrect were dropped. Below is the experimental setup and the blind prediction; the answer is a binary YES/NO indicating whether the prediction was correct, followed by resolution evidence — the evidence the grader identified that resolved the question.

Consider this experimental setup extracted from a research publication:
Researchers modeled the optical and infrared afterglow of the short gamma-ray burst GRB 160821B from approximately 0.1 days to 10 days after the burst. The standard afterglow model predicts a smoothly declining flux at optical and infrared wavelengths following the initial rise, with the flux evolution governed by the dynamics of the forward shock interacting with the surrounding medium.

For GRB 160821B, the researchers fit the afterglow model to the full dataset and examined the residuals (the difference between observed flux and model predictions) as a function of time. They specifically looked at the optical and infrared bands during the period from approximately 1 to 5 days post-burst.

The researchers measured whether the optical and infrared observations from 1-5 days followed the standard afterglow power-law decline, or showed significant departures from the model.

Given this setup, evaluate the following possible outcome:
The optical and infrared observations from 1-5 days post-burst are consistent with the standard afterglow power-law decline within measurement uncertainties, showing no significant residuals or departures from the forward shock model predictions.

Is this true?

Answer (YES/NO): NO